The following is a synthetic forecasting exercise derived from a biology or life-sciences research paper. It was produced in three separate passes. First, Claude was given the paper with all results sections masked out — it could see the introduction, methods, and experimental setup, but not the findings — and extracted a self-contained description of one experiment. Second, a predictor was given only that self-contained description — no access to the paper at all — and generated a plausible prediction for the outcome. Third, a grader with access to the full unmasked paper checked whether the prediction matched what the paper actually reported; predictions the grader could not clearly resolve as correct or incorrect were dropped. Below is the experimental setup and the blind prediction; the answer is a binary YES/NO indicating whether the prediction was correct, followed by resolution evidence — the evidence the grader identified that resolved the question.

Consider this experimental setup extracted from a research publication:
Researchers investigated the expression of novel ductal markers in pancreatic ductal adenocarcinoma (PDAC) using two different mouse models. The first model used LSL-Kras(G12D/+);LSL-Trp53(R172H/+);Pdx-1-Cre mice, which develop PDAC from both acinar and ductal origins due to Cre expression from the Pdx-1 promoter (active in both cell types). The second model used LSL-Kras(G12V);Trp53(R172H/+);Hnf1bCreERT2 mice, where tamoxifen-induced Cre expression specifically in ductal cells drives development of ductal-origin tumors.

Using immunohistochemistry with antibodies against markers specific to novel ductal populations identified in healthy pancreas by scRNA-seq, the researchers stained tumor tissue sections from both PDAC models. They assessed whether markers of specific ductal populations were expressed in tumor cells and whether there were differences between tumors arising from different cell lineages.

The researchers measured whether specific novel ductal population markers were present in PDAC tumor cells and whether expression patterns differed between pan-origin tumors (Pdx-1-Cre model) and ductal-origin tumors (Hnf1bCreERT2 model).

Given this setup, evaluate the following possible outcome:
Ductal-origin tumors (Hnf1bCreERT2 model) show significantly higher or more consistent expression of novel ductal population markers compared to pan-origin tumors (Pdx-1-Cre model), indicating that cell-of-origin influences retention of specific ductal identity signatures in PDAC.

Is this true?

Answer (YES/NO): NO